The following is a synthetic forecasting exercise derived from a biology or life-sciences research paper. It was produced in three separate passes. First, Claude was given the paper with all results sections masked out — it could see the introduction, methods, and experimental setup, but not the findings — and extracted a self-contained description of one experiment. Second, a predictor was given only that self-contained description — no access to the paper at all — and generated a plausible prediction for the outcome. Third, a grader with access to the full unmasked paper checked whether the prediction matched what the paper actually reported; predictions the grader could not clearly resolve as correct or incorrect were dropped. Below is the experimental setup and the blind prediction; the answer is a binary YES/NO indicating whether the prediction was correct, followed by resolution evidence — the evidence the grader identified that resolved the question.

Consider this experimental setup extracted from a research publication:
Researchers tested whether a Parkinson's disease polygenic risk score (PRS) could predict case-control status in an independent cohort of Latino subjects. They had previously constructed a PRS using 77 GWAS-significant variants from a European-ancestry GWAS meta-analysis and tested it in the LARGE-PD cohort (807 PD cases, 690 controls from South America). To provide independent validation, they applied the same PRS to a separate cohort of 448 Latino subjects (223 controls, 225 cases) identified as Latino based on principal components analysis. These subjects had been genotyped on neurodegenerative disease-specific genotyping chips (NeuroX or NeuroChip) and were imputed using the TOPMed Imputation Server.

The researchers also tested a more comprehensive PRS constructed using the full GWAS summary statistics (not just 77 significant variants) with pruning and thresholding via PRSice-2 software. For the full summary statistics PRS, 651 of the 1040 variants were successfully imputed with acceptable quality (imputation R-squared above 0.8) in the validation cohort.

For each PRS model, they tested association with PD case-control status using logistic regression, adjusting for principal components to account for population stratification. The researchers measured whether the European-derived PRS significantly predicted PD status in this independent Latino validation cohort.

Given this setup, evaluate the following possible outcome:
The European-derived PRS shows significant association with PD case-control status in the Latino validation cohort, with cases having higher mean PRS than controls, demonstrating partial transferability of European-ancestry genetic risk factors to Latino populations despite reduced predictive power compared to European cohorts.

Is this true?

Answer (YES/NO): NO